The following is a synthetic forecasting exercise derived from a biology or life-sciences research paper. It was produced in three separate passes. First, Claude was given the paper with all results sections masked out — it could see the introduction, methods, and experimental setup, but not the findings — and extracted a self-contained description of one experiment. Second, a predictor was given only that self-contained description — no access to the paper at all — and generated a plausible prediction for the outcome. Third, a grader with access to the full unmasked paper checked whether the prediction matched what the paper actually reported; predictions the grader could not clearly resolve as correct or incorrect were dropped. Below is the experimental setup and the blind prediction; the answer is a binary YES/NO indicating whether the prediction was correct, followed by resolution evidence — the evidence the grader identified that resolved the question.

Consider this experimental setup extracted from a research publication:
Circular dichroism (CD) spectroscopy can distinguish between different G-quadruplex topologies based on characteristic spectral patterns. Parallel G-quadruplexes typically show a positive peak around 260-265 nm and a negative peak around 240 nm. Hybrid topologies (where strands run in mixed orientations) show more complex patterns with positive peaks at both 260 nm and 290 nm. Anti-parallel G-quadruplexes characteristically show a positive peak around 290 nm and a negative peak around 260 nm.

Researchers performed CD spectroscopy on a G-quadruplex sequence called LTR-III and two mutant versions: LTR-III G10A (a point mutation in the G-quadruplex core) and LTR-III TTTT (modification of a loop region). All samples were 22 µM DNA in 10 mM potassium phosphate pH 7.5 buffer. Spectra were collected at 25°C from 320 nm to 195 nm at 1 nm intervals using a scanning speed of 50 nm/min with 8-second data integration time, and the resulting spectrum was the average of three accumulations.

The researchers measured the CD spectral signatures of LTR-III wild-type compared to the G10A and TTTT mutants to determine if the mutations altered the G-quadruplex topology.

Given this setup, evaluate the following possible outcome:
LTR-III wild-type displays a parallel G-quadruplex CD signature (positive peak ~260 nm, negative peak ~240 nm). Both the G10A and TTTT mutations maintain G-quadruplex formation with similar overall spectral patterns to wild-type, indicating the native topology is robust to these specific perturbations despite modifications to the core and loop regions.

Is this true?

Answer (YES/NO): NO